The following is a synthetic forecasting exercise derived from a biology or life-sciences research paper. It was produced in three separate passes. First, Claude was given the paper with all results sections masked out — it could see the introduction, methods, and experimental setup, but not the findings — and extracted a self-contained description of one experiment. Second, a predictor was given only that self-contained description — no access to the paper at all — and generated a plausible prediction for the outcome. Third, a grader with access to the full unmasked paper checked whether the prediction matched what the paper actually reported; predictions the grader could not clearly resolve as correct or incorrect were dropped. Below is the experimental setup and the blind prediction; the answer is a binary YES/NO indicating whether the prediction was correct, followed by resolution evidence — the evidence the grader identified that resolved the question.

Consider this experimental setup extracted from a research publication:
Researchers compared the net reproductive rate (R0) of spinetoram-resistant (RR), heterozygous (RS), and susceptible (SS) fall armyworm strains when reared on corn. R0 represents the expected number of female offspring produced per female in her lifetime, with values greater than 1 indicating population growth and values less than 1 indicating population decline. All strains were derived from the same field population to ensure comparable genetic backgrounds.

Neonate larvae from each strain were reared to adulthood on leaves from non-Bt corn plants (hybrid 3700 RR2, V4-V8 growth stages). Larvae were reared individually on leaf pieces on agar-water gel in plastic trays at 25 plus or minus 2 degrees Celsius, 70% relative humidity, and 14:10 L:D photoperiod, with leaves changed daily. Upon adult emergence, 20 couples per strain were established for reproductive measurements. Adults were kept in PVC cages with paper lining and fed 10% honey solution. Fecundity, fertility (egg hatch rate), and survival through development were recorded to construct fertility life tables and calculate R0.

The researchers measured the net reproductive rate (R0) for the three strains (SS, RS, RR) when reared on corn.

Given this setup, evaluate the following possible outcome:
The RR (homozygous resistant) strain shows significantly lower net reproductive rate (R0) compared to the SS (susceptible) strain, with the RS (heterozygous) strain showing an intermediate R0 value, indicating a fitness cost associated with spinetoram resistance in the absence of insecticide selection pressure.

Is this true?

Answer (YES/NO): NO